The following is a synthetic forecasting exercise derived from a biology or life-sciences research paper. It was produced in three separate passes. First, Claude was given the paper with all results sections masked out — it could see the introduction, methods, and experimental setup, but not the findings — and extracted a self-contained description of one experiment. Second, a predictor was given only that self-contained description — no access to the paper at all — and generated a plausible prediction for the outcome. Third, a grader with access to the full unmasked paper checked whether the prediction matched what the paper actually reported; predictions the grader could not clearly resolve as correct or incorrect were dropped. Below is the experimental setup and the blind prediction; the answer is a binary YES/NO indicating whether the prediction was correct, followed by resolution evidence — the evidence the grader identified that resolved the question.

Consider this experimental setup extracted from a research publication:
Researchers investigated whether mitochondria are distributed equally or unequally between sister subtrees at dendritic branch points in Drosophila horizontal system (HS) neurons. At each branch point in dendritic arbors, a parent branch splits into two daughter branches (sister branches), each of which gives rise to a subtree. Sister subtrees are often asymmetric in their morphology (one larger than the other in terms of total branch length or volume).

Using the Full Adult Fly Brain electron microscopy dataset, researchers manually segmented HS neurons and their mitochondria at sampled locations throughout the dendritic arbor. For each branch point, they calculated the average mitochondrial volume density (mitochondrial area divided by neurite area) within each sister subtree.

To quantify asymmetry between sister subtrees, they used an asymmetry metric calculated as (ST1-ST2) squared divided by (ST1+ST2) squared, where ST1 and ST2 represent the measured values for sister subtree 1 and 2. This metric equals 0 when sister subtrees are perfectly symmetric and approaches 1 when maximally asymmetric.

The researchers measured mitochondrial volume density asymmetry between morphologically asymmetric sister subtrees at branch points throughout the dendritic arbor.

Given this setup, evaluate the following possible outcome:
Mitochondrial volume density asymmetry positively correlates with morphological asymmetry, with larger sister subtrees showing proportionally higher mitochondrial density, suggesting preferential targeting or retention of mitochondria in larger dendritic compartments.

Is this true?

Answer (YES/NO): NO